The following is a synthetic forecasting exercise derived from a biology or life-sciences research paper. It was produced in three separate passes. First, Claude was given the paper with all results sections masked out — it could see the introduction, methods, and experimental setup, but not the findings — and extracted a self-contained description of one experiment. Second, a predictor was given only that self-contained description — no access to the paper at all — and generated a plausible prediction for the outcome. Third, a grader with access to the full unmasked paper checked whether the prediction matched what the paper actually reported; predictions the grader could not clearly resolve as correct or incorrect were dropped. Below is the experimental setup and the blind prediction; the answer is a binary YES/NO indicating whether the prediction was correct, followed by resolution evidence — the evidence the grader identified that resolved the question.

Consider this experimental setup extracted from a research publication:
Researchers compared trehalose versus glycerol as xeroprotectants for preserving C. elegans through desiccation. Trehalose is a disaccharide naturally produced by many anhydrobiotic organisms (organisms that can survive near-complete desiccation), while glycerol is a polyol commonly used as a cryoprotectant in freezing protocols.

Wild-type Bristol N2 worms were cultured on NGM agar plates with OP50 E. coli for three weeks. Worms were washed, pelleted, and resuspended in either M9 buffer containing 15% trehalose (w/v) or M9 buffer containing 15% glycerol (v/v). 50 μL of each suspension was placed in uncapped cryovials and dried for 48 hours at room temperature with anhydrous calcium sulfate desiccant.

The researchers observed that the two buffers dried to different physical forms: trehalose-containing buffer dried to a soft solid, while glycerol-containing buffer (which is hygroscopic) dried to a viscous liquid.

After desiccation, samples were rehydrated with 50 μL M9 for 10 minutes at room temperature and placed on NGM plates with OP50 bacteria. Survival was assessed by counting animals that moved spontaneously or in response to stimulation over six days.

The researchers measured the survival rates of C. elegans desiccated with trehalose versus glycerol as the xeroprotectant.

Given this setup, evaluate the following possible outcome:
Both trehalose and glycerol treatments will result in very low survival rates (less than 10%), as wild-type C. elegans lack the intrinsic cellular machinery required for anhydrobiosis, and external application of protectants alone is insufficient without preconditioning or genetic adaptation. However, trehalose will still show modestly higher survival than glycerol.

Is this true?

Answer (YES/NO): YES